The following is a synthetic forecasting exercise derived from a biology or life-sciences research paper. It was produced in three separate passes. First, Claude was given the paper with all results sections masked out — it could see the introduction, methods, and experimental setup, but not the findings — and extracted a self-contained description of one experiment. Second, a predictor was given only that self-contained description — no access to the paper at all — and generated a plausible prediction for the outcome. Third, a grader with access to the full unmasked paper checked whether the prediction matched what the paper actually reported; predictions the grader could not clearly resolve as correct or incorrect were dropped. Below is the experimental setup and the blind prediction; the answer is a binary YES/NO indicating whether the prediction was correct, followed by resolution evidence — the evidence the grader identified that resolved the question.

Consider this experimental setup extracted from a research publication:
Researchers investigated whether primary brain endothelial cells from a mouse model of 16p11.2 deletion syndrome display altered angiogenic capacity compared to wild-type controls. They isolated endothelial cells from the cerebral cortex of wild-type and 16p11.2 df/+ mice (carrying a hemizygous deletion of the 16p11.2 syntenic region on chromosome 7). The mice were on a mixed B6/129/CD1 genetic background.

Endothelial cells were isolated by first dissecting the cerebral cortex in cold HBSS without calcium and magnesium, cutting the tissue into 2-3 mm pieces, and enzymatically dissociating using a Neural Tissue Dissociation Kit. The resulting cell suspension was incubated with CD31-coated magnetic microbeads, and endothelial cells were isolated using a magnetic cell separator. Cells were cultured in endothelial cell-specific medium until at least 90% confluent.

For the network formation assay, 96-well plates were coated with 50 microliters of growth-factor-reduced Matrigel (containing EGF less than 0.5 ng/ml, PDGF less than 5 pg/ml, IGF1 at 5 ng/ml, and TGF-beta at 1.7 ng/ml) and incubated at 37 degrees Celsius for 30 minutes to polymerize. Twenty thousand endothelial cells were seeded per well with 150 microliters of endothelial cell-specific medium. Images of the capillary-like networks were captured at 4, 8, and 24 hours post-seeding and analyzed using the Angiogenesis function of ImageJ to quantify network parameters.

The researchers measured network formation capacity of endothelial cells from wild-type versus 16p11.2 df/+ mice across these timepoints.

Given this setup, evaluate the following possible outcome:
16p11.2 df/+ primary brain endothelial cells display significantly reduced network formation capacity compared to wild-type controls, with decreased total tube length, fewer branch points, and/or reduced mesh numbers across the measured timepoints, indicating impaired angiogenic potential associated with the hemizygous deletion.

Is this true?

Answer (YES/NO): YES